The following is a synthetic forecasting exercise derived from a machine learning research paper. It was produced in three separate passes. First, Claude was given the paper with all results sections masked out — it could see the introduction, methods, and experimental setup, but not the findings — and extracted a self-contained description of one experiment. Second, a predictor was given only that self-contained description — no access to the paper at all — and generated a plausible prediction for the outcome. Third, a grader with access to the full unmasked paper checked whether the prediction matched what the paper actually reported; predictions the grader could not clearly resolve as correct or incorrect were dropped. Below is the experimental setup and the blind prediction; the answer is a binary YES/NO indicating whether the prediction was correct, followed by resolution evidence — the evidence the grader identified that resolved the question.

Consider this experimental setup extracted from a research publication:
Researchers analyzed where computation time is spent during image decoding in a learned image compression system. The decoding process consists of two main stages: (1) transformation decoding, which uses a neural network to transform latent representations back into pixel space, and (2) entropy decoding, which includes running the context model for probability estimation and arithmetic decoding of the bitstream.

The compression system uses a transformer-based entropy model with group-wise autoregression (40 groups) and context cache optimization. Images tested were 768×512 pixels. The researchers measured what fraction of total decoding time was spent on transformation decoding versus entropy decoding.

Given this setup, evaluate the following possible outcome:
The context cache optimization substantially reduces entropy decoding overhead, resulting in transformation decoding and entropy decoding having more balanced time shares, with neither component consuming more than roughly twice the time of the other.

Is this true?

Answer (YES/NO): NO